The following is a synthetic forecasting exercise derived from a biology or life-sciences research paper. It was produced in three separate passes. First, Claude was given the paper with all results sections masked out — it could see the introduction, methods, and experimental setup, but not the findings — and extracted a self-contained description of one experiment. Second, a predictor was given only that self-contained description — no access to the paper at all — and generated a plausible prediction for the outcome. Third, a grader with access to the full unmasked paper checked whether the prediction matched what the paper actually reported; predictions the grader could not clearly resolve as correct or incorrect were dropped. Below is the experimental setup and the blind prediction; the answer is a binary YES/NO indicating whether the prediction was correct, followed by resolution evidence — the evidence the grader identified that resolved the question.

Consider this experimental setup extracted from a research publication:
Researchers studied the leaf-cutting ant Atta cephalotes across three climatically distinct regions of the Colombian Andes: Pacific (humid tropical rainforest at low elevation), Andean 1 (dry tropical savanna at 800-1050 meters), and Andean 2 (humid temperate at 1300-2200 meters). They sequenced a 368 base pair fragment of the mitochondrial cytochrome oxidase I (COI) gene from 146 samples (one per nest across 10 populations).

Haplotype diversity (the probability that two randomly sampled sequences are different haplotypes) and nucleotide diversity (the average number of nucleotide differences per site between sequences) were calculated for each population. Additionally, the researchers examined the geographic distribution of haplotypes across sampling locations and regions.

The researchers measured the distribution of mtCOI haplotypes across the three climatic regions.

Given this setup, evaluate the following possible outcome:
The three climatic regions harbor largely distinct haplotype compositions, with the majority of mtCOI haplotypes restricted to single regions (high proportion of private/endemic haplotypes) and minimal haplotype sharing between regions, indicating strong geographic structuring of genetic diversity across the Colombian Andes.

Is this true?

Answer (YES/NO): NO